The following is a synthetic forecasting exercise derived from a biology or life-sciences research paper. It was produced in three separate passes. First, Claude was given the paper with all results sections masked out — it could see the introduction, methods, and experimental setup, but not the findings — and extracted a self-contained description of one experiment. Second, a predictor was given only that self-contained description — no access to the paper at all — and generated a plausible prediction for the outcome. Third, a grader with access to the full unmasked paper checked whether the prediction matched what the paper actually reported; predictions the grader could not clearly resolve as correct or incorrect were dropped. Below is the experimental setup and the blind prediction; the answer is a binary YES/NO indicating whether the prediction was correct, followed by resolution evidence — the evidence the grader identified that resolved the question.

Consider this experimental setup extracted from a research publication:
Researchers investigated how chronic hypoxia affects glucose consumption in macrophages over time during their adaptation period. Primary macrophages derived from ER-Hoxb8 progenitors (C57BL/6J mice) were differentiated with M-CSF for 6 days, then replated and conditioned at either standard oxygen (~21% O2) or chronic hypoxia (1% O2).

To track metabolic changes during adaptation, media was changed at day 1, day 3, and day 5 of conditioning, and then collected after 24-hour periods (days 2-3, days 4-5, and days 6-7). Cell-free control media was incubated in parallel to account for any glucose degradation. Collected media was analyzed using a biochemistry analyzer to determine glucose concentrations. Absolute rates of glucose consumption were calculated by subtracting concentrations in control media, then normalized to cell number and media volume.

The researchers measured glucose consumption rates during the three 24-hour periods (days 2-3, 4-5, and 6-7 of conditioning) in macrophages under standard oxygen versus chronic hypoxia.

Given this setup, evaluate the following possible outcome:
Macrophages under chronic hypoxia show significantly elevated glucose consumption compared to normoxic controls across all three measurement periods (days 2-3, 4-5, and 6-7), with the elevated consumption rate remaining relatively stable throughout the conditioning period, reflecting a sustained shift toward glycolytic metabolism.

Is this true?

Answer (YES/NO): NO